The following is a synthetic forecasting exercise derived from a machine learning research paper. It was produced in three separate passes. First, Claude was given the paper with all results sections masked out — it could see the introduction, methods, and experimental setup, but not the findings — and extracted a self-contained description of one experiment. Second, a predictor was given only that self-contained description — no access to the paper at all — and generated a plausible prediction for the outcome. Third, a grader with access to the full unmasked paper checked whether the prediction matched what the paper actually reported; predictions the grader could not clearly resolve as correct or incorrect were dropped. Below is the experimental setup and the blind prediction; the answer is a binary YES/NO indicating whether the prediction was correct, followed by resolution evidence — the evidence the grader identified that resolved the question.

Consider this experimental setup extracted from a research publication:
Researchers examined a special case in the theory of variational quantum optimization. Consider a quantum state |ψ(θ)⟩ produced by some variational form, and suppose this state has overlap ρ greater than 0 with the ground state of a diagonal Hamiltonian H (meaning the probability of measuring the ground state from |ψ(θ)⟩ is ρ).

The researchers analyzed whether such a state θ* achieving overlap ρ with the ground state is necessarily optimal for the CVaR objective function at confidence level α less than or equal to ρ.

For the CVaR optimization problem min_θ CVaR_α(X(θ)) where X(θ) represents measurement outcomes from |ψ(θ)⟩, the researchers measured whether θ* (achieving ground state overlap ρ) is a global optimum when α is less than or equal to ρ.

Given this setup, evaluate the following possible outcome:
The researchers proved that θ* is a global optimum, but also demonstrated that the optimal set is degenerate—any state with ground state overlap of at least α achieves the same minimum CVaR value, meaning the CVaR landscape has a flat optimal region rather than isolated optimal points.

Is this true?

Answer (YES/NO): YES